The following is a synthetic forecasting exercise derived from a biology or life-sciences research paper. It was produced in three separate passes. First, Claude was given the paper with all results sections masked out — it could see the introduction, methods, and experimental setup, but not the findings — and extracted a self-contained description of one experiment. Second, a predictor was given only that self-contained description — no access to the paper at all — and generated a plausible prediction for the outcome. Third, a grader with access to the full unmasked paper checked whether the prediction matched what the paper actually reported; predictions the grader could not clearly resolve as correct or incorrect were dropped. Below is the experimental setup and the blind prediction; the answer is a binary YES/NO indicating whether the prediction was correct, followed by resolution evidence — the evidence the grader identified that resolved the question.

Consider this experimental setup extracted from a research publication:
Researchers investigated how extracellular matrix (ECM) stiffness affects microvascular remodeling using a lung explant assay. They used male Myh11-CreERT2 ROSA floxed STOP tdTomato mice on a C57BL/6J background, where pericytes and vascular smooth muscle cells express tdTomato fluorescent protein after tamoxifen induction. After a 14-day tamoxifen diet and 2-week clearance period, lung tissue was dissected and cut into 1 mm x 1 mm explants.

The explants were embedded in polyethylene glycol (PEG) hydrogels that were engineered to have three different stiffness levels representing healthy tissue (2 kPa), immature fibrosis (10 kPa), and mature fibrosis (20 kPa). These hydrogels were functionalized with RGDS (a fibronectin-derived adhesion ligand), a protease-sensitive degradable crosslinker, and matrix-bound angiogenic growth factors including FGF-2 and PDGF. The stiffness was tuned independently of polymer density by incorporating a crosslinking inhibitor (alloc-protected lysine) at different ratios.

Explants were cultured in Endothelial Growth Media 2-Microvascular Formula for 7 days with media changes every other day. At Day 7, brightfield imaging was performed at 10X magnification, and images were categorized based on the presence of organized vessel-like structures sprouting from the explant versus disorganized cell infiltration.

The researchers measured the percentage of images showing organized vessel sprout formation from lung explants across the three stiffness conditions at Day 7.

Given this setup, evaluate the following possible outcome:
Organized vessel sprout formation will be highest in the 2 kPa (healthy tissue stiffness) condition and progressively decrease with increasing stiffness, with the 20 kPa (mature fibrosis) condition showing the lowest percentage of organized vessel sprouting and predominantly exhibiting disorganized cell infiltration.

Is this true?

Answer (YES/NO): YES